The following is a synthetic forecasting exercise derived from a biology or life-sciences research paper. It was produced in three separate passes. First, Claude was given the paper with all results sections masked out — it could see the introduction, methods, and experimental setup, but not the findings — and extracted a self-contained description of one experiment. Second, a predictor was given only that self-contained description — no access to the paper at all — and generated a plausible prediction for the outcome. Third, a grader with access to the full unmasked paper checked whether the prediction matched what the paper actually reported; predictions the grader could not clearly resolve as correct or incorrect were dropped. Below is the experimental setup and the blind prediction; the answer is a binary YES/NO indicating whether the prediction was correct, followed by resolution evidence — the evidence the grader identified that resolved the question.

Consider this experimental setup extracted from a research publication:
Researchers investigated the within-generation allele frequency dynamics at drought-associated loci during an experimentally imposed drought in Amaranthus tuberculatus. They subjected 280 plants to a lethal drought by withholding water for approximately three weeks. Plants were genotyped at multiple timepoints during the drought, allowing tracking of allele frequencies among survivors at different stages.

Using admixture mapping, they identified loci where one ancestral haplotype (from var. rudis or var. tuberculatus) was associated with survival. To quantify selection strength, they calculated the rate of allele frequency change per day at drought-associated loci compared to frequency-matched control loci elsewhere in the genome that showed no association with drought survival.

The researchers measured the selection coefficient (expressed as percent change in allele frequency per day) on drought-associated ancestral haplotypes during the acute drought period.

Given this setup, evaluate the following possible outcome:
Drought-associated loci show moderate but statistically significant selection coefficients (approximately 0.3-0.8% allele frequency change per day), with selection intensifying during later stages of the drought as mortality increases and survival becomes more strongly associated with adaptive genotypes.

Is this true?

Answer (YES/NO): NO